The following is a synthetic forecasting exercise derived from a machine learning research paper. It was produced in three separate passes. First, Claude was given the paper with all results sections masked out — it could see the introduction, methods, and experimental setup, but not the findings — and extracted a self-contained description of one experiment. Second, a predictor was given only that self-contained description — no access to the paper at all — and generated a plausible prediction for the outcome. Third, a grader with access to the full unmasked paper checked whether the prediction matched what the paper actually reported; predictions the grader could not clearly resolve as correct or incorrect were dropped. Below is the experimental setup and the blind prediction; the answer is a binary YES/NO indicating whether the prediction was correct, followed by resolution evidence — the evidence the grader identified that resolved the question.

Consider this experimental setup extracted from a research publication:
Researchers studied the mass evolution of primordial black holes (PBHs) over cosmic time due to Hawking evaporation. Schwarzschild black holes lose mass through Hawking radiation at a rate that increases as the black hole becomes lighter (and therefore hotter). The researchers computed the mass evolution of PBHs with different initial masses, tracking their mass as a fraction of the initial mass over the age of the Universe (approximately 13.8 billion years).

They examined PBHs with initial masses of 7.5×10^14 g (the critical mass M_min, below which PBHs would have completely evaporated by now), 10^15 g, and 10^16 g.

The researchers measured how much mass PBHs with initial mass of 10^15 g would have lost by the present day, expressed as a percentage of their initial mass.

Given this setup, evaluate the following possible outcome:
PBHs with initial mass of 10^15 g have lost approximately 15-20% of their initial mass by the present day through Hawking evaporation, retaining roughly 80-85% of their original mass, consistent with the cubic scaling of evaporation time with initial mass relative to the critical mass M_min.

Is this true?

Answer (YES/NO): YES